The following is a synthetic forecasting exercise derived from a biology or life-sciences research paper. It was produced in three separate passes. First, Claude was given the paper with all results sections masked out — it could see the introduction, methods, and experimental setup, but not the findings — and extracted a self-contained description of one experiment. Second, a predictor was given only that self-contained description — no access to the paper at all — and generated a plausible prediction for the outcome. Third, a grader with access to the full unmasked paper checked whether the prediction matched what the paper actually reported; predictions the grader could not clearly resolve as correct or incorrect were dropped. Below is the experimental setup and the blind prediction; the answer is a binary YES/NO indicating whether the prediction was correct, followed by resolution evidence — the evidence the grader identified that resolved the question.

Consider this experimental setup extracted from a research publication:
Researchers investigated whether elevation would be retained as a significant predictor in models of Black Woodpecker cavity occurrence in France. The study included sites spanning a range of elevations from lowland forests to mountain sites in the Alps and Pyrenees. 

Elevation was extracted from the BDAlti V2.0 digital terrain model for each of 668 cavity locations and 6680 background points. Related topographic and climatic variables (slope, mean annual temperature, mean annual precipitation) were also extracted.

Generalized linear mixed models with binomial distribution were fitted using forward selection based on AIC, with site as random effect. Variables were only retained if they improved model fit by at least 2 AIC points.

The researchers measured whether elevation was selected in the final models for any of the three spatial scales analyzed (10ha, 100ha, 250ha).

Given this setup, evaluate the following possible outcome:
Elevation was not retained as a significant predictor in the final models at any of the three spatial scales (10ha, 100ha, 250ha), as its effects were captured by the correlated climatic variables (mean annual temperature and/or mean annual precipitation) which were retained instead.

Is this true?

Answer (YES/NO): YES